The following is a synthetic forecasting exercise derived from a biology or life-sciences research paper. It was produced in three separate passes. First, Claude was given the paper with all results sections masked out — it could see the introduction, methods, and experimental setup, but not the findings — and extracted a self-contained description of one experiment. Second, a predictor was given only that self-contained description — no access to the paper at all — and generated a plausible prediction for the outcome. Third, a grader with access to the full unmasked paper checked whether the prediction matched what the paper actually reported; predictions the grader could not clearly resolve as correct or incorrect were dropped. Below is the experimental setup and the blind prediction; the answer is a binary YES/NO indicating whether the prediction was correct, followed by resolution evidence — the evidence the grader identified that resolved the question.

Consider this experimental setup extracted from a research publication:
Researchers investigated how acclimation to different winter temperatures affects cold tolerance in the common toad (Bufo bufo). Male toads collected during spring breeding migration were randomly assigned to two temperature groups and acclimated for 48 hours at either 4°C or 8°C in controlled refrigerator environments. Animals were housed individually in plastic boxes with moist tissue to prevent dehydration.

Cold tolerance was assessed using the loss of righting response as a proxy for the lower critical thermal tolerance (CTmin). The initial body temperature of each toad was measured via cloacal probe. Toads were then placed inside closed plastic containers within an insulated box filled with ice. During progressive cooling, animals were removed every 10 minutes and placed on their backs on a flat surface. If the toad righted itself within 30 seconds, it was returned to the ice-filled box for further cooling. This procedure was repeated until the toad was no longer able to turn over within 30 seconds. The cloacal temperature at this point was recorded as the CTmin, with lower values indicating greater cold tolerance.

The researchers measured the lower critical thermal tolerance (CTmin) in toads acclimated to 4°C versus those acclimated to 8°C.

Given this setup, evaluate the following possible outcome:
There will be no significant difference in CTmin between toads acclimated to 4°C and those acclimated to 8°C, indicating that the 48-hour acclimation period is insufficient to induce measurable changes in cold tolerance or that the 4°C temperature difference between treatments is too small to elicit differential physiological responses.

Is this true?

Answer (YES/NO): NO